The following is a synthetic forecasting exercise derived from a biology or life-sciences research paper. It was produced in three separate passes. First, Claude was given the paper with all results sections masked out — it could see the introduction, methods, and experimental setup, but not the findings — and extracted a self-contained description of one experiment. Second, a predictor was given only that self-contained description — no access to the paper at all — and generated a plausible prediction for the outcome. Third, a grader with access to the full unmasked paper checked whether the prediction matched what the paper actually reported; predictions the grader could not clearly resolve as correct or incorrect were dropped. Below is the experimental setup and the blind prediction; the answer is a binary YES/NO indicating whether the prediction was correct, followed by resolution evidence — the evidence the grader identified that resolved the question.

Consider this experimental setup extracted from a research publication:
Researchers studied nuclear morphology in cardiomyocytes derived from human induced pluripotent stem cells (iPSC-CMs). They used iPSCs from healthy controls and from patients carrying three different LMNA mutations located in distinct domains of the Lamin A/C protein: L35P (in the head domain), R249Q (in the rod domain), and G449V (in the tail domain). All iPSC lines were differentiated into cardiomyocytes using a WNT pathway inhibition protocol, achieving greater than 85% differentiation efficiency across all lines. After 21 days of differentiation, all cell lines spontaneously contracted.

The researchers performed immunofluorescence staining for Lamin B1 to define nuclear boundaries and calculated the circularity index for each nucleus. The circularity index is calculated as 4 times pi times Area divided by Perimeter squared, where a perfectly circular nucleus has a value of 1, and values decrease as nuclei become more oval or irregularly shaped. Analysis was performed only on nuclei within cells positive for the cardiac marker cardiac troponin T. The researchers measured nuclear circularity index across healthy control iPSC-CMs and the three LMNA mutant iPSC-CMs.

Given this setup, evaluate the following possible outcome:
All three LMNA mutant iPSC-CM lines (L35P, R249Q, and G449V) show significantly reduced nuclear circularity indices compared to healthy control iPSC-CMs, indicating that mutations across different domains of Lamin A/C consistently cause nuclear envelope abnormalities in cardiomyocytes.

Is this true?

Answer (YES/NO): NO